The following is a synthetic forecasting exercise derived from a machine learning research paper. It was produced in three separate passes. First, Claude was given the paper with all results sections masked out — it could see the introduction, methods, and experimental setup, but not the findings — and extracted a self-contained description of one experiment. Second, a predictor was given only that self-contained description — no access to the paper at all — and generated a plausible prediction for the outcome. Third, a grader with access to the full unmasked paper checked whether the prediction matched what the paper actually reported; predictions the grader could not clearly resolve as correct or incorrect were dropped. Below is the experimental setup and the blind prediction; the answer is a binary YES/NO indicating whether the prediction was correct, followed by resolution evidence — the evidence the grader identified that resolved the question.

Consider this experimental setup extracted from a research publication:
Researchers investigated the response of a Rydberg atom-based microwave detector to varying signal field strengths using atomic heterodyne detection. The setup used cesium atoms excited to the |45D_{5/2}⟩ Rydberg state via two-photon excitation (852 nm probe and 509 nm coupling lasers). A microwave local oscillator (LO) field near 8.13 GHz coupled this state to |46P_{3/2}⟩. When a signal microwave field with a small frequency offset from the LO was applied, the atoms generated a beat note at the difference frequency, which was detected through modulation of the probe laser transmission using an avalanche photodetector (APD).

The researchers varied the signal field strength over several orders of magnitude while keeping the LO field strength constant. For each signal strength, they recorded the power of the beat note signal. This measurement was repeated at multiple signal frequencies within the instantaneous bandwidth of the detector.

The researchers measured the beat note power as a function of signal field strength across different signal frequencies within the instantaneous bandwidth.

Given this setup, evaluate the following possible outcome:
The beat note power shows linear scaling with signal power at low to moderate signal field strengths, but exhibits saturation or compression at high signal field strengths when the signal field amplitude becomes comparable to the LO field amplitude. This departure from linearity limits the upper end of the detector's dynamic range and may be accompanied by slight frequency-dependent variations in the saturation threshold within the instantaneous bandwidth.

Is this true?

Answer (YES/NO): NO